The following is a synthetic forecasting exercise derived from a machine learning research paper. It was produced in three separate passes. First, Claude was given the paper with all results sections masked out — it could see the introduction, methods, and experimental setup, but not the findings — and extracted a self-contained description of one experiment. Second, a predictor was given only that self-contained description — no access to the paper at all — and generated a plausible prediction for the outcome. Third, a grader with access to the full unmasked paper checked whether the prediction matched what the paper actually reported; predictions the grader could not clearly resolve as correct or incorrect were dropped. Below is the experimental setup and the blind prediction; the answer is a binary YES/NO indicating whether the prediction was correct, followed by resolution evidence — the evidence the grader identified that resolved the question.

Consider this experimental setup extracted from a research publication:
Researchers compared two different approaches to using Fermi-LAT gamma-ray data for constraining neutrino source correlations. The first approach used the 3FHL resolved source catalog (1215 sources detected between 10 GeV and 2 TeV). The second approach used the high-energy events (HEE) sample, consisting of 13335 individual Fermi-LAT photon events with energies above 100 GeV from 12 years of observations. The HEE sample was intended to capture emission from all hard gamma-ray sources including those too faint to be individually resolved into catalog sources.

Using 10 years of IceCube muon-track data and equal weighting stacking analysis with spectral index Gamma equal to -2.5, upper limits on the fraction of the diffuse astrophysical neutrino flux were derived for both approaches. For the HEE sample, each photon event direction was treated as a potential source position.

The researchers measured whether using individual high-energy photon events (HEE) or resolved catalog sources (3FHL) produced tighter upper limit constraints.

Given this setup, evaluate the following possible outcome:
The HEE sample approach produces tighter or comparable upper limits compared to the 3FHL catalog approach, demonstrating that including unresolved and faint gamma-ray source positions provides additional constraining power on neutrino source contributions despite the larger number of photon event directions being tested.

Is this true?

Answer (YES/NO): YES